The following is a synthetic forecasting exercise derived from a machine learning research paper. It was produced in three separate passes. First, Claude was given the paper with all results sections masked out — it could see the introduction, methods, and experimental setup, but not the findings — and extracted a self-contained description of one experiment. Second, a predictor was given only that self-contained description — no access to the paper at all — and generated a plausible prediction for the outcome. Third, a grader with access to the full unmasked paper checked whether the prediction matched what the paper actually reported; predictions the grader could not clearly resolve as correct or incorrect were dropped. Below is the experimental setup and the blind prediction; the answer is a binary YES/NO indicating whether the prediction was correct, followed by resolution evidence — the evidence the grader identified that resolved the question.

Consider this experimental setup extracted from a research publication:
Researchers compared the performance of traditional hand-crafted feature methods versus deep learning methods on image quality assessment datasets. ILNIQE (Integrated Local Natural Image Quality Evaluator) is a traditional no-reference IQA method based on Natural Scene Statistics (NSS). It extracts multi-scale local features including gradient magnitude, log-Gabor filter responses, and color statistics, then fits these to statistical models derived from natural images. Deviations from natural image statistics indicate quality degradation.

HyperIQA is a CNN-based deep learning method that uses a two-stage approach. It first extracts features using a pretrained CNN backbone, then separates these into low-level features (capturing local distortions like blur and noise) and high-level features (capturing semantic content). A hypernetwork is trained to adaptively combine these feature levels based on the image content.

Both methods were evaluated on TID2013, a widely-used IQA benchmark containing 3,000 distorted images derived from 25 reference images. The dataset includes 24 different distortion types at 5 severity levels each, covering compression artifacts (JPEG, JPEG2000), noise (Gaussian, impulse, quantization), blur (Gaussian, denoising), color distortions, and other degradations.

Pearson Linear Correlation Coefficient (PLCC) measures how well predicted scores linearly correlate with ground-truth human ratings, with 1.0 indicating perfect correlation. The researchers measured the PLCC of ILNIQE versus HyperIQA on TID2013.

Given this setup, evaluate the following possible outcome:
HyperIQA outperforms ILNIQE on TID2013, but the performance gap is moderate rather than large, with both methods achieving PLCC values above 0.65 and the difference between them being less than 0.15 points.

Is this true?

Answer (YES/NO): NO